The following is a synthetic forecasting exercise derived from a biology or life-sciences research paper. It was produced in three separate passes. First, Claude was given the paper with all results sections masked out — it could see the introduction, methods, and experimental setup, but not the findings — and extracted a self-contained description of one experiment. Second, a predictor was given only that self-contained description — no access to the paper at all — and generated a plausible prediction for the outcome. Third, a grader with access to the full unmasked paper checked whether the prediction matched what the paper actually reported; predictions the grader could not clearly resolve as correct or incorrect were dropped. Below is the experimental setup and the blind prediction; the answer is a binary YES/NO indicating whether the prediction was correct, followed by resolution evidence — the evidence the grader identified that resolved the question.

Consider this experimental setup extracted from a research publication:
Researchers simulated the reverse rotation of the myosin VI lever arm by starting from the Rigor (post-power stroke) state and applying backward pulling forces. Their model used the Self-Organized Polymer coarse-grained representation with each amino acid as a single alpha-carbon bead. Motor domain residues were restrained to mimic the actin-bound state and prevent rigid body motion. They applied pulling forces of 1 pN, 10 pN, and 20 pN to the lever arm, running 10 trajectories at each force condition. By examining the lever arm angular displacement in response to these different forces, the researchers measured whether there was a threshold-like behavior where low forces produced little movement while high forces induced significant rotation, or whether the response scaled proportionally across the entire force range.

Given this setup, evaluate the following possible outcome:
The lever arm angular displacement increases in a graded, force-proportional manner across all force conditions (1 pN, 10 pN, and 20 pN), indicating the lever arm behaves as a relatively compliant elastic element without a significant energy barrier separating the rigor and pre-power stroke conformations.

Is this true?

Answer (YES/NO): NO